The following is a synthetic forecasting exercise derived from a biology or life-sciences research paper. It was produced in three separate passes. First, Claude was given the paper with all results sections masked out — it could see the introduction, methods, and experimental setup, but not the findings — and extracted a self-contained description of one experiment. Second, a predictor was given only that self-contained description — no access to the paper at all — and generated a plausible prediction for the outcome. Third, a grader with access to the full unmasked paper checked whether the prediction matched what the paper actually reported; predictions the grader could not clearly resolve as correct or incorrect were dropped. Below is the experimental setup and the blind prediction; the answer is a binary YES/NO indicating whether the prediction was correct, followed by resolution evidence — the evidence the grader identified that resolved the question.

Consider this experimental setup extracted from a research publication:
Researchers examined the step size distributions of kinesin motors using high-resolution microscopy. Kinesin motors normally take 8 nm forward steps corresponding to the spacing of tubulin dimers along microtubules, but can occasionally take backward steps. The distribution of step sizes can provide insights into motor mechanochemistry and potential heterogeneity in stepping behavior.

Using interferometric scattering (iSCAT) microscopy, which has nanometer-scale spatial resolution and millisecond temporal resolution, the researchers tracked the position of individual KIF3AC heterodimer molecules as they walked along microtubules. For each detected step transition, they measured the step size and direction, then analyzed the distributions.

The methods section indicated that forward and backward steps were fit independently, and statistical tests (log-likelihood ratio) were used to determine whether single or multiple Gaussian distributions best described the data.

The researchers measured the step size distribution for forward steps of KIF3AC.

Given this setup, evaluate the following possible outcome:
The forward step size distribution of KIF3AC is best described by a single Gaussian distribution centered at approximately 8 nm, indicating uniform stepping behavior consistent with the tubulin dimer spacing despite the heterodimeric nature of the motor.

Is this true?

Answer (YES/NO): NO